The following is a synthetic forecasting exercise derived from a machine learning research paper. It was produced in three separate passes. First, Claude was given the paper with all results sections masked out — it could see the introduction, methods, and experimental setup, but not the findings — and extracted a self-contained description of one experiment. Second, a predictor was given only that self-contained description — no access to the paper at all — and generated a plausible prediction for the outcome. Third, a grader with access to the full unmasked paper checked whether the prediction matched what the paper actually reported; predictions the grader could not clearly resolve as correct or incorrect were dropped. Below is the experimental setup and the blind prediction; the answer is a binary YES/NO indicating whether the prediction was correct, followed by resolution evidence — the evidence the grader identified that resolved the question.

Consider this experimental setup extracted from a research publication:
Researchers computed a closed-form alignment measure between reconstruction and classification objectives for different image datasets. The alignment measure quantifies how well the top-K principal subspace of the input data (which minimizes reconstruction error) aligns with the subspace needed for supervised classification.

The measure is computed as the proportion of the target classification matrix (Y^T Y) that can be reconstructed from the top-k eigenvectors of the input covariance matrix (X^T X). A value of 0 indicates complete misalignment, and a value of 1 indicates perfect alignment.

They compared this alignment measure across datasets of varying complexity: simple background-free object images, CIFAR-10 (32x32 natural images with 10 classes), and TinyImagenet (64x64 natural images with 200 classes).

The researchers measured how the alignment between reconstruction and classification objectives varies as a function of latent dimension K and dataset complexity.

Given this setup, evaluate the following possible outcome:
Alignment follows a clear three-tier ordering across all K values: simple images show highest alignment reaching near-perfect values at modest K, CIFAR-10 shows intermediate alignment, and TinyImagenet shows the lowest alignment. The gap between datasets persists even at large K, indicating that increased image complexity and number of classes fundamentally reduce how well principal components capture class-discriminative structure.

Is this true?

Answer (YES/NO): NO